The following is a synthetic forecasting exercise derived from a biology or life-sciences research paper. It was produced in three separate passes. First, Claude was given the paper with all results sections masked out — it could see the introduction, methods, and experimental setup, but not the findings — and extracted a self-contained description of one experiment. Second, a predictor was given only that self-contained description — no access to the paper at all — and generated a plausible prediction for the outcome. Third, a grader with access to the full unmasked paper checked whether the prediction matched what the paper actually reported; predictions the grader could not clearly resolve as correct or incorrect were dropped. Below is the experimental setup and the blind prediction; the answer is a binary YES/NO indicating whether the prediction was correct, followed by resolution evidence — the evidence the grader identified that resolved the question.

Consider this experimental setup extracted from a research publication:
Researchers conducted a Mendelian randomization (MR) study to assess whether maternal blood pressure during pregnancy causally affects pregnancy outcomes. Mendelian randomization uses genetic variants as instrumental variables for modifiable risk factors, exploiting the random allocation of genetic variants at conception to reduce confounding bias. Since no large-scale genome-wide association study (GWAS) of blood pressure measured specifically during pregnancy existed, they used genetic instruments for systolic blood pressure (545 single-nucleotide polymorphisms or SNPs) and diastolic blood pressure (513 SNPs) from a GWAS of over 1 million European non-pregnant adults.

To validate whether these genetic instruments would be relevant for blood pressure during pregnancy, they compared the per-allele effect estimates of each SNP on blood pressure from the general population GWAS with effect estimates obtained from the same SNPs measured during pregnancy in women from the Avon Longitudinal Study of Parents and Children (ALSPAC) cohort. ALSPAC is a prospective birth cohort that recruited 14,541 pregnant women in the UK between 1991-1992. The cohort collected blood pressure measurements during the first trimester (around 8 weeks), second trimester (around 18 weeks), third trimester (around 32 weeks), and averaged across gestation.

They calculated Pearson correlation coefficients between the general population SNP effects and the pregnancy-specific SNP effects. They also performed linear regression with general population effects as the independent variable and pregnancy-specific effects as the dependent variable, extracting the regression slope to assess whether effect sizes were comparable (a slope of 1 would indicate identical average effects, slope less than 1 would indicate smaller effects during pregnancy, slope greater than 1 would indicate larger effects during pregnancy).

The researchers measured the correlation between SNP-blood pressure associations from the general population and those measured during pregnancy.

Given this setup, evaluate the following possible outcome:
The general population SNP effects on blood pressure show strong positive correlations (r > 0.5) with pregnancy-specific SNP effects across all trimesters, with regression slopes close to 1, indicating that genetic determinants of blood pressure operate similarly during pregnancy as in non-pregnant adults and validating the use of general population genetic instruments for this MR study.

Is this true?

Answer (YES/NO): NO